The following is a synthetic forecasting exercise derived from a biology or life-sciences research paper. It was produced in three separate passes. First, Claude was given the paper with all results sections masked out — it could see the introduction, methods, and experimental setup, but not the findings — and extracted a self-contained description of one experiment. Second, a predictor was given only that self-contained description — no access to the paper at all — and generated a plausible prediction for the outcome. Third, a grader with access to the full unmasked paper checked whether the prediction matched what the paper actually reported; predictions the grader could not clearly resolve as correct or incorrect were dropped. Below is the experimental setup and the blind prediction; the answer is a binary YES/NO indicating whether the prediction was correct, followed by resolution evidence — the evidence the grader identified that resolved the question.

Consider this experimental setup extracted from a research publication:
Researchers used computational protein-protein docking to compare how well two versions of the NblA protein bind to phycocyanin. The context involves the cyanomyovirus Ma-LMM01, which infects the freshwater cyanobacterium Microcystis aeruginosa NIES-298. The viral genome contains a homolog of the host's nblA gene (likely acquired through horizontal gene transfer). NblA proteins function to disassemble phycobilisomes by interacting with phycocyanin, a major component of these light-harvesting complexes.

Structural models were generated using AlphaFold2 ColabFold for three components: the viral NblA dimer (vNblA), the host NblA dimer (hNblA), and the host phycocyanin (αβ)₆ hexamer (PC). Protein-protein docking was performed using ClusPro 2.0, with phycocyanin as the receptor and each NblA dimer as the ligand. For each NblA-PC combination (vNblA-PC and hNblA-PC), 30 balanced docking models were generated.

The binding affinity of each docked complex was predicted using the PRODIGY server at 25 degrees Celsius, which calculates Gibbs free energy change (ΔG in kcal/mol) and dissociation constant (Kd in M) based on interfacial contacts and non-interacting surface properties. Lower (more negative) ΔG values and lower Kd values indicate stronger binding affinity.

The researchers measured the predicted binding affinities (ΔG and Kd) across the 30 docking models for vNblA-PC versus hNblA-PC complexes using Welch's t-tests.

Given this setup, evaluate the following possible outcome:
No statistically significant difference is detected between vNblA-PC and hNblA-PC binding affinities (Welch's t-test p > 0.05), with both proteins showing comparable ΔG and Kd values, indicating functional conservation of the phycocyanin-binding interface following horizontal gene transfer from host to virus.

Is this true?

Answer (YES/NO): NO